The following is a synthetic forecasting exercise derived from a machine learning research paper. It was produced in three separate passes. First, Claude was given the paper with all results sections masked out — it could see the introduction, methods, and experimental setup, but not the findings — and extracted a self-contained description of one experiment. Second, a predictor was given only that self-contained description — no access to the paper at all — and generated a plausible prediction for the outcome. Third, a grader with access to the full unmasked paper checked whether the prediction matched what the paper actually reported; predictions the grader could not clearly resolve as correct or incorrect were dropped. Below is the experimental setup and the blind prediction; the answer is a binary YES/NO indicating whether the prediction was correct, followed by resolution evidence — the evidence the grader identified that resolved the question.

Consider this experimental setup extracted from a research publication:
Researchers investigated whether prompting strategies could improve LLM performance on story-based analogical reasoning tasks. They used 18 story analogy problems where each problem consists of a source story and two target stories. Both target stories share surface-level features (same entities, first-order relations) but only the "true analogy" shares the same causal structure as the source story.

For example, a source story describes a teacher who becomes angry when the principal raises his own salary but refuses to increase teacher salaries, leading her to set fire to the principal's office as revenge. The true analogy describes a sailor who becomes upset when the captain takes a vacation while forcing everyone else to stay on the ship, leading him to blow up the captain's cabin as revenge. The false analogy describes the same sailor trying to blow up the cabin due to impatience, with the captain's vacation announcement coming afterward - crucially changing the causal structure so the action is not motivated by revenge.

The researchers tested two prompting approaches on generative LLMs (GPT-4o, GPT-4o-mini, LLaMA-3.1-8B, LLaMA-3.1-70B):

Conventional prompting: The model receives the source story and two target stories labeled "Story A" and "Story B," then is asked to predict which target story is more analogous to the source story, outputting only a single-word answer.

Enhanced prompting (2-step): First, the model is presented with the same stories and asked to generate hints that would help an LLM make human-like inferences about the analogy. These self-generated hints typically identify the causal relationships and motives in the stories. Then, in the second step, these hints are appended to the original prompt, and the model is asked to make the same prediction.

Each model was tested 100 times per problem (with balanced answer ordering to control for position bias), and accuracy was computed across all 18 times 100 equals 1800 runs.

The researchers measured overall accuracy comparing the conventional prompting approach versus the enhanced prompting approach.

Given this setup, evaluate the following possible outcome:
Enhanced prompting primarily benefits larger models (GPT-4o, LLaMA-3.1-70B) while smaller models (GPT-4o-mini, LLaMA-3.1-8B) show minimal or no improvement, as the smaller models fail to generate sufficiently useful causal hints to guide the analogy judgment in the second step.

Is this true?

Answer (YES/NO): NO